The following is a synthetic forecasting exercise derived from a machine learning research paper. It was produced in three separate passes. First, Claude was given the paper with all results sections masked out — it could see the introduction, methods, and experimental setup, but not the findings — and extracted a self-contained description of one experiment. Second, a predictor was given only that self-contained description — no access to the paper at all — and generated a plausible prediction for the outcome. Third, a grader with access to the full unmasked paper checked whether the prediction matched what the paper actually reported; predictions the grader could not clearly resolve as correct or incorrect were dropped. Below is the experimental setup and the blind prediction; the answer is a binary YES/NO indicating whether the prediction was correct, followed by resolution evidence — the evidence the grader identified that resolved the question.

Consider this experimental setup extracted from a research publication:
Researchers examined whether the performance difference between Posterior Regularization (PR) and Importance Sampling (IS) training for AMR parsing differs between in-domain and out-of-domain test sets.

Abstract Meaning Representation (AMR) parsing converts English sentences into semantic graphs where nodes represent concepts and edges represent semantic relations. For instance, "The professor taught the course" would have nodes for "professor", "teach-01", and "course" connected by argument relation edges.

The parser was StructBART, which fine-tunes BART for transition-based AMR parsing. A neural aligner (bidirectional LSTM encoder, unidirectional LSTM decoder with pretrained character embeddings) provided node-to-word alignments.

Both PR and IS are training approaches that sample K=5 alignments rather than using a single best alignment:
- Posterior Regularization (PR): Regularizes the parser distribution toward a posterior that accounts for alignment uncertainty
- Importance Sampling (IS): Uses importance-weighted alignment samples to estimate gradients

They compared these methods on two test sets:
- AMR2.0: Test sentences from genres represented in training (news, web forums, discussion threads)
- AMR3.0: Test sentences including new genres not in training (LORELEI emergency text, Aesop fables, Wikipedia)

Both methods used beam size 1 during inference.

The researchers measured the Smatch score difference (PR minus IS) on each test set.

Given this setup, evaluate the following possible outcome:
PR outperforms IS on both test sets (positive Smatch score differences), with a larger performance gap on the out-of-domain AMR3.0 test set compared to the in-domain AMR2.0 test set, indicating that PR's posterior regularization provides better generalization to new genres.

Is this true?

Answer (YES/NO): YES